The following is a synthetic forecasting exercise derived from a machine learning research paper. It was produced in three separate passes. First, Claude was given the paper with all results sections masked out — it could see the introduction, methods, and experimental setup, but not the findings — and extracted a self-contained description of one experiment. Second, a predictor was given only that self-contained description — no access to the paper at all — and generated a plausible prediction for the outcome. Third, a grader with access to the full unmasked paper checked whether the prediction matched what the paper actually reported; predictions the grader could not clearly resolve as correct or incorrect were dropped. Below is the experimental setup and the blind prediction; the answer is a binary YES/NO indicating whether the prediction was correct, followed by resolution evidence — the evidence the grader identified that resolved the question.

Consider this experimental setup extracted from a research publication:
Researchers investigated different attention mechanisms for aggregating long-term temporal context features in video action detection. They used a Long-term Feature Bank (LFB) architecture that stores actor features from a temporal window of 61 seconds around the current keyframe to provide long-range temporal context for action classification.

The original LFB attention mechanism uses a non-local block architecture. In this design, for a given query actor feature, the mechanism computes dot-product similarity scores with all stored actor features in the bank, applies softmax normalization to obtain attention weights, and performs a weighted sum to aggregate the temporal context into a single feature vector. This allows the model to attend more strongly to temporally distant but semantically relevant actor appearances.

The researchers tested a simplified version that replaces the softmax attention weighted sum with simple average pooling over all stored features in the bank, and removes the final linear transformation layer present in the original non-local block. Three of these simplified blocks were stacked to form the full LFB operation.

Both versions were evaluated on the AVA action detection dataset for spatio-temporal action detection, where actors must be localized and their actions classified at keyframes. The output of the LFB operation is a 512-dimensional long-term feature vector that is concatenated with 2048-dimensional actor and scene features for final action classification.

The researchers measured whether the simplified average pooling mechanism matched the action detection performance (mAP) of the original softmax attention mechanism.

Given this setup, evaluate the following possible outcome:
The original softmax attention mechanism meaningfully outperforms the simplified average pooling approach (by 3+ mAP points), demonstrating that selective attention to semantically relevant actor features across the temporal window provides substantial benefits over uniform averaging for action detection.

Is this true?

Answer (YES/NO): NO